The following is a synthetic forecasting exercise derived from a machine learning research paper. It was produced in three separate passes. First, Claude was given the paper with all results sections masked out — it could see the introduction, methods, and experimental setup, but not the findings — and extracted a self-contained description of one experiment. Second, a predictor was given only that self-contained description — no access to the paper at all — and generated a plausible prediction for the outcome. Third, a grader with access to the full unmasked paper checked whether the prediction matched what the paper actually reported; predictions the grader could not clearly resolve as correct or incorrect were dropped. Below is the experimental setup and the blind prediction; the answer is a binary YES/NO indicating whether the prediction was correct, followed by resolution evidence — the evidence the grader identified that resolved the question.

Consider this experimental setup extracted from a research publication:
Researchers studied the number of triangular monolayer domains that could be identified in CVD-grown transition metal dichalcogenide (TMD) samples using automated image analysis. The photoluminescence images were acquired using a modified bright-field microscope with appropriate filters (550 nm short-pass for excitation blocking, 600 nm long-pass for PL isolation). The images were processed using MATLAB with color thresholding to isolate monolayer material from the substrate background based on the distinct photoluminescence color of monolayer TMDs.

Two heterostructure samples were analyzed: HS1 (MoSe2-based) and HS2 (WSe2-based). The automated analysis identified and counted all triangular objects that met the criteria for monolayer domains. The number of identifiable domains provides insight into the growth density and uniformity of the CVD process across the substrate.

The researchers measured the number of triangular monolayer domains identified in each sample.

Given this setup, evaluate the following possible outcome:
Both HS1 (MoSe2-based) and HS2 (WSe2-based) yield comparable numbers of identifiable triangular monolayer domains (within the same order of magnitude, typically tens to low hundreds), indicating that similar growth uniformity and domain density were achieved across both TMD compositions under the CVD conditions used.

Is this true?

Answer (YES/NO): NO